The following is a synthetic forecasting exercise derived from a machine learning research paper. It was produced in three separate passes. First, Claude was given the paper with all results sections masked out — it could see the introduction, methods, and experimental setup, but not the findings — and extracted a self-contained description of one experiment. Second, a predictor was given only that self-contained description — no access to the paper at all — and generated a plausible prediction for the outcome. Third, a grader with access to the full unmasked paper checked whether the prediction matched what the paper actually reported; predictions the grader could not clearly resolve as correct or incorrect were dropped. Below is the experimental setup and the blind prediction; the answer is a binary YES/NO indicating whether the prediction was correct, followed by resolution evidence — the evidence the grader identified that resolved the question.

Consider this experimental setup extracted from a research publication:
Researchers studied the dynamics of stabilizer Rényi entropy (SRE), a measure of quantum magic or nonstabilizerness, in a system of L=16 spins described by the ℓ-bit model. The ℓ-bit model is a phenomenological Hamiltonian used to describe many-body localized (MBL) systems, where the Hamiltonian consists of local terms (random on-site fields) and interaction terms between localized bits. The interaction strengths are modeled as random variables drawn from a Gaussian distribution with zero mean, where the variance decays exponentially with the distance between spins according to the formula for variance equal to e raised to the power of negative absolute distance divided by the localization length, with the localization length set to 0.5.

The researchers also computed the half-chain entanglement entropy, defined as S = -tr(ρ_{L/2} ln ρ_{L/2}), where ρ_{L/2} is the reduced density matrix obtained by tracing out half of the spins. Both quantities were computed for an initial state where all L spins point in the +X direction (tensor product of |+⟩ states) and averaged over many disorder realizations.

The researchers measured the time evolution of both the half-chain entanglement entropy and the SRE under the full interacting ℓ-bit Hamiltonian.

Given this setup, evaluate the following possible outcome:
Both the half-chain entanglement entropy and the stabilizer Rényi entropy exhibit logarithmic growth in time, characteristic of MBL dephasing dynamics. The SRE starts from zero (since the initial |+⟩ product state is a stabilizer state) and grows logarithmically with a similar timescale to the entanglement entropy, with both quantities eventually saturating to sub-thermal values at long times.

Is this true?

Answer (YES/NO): NO